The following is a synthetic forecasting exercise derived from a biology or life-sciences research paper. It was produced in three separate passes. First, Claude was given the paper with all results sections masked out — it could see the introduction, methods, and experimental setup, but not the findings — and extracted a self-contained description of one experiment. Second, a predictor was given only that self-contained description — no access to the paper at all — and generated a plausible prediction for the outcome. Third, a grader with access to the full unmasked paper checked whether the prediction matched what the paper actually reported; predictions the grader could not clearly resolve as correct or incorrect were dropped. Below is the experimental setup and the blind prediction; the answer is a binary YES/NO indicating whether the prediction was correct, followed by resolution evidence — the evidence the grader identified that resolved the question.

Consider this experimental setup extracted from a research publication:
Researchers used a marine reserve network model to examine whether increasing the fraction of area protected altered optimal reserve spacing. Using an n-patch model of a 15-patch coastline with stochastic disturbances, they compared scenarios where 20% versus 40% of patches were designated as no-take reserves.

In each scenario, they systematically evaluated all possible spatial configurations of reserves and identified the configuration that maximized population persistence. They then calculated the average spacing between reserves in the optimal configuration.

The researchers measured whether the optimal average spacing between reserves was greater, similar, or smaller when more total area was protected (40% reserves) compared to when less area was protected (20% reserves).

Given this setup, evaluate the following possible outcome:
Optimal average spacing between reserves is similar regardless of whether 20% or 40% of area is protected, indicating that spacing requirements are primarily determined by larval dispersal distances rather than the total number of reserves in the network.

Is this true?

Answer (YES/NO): NO